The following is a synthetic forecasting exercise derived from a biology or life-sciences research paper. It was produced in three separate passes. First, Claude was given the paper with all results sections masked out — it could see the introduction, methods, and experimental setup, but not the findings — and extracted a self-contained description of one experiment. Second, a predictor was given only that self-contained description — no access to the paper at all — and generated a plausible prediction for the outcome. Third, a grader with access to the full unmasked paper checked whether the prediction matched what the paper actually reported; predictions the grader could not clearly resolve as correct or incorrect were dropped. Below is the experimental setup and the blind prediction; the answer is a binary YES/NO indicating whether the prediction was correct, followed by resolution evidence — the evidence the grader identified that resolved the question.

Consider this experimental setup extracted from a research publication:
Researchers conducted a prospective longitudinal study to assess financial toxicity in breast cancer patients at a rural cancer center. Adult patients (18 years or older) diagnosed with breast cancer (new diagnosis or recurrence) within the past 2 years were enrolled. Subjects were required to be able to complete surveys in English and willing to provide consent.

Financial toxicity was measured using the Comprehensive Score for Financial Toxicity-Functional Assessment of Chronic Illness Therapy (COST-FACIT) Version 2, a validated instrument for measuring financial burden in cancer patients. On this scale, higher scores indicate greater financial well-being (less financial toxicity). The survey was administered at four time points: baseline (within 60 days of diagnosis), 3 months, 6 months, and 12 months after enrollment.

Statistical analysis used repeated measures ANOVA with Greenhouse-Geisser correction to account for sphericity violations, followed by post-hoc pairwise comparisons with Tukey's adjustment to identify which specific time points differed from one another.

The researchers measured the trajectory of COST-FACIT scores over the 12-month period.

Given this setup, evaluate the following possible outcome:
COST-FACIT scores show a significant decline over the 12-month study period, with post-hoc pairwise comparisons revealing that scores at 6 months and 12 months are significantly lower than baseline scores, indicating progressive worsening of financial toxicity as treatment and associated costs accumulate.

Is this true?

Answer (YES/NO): NO